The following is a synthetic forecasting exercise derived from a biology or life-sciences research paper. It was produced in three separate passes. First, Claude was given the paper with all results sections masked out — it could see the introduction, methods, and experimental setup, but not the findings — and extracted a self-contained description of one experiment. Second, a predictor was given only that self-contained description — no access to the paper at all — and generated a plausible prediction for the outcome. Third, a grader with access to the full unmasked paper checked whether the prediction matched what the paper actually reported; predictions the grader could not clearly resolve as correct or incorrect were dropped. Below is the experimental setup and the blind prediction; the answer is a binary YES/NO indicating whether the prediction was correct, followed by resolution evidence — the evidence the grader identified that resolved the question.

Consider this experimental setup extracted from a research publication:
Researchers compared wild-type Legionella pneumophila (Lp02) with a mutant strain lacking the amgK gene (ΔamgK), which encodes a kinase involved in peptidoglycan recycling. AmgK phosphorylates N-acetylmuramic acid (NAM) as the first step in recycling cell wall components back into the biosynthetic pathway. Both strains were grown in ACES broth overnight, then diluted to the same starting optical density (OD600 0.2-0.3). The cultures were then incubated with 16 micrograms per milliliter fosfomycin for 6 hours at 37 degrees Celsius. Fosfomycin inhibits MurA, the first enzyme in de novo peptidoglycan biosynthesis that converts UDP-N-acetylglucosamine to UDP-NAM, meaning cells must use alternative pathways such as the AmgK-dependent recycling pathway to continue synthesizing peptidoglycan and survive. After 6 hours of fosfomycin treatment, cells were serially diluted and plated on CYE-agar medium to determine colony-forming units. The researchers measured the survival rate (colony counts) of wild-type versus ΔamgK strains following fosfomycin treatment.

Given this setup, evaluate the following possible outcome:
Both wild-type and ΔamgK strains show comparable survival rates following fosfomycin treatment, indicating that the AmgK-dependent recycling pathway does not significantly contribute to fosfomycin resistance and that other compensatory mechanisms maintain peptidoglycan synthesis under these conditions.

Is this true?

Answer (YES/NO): NO